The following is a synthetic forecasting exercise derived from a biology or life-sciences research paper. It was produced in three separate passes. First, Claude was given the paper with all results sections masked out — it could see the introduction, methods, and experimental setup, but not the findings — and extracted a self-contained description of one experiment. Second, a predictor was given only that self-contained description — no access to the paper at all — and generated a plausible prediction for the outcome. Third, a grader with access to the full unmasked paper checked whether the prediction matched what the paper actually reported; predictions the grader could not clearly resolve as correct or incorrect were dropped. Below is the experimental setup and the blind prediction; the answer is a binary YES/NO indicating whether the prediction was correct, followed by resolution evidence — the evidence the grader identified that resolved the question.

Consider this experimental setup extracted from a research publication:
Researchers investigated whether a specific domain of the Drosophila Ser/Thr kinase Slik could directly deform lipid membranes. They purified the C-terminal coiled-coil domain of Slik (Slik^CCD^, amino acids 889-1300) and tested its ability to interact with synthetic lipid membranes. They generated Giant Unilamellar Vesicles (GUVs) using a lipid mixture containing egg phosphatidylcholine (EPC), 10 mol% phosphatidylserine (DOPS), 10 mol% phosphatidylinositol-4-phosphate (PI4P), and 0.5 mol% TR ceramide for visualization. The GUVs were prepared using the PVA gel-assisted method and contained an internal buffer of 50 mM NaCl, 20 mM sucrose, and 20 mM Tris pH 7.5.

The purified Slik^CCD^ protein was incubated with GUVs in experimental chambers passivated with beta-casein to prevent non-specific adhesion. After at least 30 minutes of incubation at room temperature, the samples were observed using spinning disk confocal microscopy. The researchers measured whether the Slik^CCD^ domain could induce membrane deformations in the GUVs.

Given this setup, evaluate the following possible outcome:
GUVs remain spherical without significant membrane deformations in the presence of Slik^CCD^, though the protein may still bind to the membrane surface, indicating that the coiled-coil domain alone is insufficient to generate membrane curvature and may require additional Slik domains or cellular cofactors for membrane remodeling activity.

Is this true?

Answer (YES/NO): NO